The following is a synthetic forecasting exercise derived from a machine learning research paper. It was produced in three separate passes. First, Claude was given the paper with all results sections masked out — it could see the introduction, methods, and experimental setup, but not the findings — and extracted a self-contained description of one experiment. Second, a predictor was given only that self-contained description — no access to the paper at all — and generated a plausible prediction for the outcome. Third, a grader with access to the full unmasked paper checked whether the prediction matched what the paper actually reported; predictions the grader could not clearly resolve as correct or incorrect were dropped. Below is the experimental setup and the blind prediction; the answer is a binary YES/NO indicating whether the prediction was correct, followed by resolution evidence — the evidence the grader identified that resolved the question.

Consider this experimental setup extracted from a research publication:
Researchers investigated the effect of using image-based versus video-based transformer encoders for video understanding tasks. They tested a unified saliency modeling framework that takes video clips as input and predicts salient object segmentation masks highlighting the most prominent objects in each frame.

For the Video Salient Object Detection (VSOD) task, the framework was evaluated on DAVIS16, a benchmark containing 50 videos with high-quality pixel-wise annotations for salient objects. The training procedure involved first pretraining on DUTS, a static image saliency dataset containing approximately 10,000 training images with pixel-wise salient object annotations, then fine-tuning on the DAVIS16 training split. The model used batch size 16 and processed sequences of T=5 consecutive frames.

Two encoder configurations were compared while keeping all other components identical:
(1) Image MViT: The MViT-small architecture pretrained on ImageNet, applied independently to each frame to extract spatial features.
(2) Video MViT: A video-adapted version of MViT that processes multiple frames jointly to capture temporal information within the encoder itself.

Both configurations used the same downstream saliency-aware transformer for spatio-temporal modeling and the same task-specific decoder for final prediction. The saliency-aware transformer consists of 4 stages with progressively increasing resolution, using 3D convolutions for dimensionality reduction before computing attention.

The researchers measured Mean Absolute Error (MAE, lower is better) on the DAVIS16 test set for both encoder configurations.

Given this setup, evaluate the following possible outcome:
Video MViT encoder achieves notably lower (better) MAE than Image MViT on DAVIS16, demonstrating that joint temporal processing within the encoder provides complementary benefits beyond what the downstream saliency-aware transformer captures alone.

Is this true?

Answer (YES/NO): NO